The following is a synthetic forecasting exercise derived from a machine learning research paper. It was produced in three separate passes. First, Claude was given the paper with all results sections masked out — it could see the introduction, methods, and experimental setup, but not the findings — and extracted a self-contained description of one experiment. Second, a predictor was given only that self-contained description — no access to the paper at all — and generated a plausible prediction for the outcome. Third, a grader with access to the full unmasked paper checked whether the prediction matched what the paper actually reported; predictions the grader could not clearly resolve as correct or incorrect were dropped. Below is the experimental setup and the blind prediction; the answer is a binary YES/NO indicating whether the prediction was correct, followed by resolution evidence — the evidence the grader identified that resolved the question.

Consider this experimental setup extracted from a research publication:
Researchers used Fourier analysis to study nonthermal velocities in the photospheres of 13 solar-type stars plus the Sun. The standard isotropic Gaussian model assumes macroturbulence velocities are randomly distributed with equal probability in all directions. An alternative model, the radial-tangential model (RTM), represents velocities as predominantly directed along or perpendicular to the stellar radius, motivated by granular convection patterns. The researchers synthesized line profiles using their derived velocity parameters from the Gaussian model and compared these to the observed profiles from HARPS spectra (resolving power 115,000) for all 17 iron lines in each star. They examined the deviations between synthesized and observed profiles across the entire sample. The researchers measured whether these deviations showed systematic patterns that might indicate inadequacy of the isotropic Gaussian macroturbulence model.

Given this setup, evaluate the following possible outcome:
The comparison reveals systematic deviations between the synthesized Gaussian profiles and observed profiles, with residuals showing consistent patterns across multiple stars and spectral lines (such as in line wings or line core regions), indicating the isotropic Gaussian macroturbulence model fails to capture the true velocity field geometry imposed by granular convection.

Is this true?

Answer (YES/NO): NO